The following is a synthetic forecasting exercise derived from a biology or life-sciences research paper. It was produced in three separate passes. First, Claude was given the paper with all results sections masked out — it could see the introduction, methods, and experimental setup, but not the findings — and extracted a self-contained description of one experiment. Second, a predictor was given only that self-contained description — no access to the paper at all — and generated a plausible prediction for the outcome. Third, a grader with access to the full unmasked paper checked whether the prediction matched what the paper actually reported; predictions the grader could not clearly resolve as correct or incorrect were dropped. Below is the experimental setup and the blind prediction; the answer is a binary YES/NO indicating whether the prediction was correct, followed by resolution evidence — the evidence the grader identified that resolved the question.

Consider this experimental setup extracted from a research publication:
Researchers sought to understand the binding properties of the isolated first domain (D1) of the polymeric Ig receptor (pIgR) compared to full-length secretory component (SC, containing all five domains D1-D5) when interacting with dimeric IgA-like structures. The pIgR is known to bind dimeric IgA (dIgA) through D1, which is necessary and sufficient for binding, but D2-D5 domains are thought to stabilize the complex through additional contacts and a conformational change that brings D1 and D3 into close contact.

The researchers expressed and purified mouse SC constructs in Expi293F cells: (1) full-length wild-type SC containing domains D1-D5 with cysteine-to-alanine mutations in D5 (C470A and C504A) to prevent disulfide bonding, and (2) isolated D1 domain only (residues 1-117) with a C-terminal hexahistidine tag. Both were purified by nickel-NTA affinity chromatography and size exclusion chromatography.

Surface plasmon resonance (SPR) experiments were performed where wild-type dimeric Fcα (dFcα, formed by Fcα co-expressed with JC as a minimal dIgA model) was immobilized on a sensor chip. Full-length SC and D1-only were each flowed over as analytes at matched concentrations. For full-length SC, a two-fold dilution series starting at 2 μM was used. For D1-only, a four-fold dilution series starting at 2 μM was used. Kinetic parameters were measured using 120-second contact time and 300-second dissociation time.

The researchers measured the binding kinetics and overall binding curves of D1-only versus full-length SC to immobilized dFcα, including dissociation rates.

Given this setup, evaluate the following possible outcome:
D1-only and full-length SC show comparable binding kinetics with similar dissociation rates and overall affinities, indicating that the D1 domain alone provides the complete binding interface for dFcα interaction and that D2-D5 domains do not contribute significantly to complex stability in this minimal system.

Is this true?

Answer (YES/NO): NO